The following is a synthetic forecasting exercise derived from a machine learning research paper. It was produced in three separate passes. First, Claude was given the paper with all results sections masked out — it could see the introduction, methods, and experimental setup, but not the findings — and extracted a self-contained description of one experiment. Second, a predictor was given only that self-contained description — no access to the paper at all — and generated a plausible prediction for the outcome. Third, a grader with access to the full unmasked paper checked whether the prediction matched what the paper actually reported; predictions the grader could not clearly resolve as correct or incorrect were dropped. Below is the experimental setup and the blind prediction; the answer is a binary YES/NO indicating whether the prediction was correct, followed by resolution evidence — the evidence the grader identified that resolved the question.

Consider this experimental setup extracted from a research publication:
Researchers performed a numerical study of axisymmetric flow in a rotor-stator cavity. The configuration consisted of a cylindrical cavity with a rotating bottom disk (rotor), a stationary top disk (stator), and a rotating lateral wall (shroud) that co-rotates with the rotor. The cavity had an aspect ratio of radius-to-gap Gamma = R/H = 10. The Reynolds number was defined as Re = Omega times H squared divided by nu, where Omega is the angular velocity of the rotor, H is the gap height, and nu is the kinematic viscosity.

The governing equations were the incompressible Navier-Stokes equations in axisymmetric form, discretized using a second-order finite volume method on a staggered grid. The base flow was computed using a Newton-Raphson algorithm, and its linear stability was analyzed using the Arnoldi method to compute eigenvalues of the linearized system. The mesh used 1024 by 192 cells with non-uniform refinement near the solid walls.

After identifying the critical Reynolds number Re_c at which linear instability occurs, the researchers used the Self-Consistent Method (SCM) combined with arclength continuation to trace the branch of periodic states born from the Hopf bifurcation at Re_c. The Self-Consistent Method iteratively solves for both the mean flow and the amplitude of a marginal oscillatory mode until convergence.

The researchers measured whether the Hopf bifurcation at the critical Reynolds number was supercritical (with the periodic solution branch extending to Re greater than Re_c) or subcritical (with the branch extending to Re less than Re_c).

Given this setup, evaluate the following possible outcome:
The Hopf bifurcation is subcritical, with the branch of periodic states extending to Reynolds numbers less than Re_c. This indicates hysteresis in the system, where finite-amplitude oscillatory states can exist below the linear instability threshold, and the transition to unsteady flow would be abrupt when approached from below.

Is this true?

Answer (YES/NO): NO